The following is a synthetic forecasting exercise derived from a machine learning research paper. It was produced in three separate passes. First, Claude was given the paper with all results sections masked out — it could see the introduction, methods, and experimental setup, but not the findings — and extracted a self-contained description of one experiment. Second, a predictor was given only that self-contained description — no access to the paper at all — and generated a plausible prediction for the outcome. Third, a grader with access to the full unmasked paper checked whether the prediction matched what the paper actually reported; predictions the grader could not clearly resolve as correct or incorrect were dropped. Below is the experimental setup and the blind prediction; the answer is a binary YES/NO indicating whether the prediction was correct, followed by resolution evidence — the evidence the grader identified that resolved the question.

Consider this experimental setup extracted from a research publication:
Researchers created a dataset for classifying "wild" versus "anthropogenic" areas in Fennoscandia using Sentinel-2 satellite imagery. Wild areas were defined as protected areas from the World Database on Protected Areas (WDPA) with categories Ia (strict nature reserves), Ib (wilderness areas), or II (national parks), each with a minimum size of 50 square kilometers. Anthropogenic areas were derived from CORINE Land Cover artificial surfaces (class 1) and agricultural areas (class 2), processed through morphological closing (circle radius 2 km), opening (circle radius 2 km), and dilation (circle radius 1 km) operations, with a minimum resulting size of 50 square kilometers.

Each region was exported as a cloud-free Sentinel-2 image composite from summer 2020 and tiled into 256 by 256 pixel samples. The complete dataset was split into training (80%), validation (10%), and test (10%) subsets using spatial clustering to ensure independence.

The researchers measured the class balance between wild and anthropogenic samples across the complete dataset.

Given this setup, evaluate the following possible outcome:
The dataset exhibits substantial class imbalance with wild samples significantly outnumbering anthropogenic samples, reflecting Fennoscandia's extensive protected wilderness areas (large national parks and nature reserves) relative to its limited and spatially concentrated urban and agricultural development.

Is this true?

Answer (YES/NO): NO